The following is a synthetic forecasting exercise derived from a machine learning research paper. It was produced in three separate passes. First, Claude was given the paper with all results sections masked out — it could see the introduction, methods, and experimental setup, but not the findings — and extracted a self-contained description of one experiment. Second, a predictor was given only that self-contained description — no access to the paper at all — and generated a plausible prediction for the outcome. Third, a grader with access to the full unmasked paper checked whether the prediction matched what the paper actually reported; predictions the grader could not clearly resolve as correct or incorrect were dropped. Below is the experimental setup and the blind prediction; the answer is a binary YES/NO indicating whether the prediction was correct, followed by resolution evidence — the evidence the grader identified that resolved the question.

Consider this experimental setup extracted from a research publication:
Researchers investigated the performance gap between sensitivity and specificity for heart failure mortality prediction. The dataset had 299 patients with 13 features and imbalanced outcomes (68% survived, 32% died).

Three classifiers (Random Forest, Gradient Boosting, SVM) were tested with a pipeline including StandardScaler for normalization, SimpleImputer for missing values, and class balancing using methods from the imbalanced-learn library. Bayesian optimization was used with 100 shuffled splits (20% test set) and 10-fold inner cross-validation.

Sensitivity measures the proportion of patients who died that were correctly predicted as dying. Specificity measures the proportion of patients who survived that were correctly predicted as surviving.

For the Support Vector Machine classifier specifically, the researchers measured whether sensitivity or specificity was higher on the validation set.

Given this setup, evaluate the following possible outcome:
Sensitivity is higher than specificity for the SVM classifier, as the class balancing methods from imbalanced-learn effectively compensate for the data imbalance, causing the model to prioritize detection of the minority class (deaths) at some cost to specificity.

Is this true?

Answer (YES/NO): NO